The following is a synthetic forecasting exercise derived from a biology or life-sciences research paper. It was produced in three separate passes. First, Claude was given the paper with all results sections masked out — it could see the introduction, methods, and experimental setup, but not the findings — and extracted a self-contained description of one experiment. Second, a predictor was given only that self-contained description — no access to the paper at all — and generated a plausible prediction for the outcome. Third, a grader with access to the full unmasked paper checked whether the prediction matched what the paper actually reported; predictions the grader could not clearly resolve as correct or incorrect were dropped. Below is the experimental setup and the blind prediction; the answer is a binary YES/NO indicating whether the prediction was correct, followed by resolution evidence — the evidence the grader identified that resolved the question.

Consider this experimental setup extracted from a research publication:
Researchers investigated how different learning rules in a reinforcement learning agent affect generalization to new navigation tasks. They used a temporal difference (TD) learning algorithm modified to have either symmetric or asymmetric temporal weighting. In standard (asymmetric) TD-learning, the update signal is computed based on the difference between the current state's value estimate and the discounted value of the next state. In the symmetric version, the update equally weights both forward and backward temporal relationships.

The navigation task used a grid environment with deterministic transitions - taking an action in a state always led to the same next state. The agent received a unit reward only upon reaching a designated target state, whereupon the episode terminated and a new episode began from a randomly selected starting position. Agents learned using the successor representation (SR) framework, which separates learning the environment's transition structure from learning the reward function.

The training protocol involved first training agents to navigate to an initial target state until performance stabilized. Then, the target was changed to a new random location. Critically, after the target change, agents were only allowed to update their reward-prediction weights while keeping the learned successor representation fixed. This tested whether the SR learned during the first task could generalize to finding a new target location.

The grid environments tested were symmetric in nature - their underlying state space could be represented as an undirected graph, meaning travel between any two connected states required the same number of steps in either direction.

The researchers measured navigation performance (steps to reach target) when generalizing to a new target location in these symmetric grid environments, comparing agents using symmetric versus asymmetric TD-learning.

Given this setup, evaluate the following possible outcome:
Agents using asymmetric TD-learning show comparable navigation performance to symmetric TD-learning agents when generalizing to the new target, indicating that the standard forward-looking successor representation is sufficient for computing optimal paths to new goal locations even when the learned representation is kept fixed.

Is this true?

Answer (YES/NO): NO